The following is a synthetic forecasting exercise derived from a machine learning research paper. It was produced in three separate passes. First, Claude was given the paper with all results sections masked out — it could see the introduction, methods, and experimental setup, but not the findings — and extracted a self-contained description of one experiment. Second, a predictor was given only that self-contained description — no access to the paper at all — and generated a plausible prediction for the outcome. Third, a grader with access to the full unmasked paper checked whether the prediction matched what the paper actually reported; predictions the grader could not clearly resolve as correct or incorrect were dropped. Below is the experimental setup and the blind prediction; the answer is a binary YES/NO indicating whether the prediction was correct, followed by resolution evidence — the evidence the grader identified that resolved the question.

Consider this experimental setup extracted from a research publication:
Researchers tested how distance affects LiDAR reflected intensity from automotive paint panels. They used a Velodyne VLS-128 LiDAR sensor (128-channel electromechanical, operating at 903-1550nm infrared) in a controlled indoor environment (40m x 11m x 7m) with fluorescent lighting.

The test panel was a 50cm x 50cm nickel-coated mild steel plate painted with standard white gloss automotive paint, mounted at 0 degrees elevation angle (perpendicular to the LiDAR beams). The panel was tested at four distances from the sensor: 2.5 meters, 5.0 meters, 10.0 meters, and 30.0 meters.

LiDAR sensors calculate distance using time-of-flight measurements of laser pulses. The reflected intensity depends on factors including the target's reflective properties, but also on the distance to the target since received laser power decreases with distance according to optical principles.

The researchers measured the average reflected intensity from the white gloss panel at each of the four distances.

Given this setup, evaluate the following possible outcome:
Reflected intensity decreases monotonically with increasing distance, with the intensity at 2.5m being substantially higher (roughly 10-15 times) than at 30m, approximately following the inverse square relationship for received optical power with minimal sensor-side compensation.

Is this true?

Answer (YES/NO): NO